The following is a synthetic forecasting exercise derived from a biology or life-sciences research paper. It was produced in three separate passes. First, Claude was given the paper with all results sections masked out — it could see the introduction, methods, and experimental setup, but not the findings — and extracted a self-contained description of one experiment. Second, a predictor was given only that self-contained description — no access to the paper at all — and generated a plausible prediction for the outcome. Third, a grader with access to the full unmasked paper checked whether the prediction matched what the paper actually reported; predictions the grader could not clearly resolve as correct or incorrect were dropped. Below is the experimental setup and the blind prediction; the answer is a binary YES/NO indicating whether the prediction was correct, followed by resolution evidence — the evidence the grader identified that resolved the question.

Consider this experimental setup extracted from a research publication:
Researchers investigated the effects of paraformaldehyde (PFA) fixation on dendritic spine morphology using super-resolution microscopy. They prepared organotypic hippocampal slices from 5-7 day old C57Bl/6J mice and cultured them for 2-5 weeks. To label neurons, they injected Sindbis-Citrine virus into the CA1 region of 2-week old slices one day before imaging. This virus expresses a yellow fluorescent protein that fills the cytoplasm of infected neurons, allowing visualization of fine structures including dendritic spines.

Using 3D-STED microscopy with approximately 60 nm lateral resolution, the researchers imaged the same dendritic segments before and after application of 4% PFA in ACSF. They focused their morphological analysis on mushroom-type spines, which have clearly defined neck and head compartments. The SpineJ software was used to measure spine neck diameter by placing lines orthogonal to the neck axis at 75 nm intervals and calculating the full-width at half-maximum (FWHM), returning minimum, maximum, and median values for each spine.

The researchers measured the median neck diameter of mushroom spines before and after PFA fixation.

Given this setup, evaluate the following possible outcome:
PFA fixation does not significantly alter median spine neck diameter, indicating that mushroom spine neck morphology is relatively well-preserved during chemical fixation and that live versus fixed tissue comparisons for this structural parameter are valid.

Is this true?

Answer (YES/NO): NO